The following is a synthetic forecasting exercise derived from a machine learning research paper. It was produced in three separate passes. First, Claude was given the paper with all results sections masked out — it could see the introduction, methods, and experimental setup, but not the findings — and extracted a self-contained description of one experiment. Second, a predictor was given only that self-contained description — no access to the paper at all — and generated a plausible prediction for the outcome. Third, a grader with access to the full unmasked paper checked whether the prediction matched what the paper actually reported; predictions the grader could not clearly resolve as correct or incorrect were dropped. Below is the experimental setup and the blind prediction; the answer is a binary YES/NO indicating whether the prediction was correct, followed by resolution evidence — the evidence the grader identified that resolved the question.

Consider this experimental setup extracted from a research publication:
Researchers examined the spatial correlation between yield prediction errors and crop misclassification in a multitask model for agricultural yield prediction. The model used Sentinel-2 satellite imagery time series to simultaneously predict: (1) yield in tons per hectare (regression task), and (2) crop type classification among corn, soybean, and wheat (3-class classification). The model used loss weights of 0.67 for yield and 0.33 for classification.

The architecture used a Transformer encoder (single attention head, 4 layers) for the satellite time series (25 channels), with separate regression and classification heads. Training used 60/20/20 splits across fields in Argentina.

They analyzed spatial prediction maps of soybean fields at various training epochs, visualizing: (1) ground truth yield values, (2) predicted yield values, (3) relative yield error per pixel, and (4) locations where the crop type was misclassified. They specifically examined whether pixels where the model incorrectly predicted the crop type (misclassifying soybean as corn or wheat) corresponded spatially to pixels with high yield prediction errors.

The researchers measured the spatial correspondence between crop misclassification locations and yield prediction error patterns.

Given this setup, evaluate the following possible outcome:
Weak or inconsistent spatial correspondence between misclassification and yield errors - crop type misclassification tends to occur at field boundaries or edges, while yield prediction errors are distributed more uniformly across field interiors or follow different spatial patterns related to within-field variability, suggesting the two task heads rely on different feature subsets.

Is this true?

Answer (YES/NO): NO